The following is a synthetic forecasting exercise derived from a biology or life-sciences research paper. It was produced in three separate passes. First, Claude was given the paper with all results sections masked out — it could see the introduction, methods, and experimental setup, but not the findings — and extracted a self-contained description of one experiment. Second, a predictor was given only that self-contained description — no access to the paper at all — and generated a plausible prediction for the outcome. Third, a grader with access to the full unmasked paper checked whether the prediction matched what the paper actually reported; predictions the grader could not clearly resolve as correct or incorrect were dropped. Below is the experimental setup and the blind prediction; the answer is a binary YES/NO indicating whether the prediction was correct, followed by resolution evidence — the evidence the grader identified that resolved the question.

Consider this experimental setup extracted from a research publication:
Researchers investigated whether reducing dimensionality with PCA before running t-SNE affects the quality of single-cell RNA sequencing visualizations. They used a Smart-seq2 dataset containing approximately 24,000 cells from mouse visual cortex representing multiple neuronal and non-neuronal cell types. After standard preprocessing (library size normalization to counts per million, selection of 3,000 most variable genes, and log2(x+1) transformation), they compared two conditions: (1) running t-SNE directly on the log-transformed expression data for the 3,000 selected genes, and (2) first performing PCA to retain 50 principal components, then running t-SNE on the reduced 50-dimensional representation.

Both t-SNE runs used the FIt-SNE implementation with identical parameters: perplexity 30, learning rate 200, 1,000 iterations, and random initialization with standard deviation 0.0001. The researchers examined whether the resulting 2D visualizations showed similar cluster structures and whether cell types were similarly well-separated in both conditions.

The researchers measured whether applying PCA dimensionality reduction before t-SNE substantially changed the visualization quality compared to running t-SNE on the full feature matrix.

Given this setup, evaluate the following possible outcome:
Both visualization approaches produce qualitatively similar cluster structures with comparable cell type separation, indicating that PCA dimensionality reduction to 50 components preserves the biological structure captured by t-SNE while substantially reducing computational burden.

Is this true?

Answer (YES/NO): YES